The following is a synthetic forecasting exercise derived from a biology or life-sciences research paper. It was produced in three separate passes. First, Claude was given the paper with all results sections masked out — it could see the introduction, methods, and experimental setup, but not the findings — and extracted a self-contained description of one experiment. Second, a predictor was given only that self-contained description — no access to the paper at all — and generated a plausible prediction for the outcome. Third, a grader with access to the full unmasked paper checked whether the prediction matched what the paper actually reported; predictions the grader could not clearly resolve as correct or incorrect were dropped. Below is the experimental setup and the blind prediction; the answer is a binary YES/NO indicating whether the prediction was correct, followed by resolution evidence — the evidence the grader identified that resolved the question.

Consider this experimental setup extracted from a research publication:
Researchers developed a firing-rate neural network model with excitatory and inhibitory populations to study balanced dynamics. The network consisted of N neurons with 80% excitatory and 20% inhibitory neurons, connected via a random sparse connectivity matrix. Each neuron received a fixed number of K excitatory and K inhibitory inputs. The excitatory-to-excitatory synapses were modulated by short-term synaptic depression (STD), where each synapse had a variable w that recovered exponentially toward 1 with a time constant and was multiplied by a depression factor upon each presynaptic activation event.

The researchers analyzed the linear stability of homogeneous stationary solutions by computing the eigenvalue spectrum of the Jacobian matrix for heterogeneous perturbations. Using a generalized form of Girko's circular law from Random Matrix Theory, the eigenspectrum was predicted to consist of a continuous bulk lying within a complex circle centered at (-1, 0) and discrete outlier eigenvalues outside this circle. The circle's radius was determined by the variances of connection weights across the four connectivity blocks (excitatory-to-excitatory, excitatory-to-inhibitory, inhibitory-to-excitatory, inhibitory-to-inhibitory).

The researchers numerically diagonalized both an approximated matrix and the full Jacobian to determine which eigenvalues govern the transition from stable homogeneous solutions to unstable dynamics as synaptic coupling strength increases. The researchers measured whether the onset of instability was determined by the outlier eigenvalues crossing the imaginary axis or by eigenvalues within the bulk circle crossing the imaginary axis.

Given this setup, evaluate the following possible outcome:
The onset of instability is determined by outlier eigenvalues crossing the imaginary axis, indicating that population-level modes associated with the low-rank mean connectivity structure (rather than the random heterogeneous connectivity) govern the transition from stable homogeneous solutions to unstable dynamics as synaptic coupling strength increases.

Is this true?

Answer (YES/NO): NO